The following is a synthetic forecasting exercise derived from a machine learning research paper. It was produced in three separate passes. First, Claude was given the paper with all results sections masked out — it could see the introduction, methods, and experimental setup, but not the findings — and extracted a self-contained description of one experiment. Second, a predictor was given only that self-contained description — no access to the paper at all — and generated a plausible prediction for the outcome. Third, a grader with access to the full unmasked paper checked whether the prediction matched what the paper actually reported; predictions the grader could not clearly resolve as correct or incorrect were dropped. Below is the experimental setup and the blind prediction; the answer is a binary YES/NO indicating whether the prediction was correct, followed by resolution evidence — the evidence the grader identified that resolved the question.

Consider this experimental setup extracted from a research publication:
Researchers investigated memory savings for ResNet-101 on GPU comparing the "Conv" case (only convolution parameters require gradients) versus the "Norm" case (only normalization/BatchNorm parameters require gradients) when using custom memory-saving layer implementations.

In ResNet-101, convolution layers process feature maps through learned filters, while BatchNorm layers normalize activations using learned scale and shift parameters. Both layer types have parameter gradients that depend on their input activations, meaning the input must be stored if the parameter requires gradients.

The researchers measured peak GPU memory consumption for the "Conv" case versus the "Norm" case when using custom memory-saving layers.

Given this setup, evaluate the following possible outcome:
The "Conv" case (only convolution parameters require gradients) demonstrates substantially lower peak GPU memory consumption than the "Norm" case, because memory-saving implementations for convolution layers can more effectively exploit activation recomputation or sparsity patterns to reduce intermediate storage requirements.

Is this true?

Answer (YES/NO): NO